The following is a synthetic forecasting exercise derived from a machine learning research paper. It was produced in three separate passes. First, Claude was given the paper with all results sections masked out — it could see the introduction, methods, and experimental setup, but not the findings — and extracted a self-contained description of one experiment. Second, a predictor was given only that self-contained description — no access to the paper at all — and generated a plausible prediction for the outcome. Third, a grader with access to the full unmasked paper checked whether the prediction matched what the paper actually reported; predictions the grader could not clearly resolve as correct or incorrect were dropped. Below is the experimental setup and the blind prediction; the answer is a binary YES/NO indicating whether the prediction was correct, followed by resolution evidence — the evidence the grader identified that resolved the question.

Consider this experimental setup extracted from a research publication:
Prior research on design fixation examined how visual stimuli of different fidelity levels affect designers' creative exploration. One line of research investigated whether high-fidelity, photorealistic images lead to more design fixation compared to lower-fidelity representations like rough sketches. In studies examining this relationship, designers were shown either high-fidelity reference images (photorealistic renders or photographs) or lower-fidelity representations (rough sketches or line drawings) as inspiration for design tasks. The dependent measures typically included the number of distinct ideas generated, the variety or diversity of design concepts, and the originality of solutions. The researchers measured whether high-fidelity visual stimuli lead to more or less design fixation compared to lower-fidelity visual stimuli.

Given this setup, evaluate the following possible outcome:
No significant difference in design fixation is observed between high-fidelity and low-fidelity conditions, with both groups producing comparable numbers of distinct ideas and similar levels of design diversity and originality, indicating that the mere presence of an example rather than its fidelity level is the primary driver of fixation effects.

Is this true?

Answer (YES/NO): NO